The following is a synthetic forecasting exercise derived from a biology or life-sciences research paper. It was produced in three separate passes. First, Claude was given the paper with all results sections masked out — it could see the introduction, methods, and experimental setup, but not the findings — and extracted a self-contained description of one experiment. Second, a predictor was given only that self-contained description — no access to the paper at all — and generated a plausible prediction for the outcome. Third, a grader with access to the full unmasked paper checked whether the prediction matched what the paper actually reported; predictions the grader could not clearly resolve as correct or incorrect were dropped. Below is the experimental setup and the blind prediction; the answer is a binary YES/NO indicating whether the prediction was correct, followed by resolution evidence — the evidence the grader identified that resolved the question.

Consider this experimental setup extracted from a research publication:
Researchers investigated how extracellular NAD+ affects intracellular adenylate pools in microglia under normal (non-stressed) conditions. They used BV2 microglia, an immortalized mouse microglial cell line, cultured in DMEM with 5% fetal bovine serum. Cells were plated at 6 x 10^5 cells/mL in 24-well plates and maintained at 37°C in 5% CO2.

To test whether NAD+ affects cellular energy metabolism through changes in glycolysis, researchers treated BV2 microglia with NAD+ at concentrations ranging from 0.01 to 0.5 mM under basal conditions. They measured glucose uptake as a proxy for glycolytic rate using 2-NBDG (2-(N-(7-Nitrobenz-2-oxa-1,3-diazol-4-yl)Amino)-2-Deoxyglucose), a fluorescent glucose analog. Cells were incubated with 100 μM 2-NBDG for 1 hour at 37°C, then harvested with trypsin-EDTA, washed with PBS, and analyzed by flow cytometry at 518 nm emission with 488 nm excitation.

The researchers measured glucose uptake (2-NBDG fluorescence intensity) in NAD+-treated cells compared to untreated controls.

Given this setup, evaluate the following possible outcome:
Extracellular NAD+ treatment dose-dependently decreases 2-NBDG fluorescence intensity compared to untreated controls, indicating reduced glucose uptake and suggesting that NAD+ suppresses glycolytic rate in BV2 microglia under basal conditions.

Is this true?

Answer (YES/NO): NO